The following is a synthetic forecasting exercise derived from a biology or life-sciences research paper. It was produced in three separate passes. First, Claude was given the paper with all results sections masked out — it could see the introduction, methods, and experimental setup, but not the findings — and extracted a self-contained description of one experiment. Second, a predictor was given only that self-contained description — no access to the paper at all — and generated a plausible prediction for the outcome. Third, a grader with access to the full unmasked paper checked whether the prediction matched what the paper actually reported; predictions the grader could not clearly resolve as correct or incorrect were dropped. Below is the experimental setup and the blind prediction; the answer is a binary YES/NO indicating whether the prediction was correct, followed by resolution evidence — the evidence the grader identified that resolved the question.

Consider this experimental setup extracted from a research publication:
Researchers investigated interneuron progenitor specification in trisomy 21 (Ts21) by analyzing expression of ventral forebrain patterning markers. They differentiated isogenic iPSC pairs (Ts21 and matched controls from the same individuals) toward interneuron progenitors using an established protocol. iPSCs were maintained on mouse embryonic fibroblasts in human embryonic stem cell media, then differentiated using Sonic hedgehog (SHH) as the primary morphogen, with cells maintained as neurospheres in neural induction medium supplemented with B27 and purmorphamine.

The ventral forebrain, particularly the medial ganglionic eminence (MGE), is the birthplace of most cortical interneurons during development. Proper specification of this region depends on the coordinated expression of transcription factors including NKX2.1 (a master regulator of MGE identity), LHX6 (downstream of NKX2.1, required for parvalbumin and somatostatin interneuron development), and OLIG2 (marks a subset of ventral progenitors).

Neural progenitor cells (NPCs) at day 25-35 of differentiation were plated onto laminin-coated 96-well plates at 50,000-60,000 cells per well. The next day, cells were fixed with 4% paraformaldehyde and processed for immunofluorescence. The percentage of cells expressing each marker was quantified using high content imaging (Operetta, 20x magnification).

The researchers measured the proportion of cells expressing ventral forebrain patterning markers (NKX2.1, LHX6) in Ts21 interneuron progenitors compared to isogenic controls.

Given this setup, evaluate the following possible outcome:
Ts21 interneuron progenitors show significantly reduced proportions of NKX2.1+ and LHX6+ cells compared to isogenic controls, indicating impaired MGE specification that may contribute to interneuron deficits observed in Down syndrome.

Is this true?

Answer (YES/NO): NO